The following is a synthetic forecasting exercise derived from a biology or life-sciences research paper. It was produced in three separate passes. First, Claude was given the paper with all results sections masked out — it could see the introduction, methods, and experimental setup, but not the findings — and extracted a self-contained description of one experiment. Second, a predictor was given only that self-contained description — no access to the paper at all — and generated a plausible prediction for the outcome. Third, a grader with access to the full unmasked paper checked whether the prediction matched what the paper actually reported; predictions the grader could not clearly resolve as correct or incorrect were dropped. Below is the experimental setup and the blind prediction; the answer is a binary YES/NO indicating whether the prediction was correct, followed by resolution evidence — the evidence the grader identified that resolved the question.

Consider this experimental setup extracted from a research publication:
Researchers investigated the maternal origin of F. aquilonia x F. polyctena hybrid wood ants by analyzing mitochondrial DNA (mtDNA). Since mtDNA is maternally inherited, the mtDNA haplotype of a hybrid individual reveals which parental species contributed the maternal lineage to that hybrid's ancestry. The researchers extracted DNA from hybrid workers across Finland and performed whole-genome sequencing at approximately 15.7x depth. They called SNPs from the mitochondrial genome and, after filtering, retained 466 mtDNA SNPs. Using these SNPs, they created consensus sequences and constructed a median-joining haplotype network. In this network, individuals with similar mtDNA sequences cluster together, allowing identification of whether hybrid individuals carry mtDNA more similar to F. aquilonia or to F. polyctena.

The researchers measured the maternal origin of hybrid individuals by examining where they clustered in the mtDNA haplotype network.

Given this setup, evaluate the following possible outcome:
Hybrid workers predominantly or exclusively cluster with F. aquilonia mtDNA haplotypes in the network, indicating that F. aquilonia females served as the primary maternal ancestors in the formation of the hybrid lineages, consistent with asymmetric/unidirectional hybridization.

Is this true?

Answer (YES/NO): NO